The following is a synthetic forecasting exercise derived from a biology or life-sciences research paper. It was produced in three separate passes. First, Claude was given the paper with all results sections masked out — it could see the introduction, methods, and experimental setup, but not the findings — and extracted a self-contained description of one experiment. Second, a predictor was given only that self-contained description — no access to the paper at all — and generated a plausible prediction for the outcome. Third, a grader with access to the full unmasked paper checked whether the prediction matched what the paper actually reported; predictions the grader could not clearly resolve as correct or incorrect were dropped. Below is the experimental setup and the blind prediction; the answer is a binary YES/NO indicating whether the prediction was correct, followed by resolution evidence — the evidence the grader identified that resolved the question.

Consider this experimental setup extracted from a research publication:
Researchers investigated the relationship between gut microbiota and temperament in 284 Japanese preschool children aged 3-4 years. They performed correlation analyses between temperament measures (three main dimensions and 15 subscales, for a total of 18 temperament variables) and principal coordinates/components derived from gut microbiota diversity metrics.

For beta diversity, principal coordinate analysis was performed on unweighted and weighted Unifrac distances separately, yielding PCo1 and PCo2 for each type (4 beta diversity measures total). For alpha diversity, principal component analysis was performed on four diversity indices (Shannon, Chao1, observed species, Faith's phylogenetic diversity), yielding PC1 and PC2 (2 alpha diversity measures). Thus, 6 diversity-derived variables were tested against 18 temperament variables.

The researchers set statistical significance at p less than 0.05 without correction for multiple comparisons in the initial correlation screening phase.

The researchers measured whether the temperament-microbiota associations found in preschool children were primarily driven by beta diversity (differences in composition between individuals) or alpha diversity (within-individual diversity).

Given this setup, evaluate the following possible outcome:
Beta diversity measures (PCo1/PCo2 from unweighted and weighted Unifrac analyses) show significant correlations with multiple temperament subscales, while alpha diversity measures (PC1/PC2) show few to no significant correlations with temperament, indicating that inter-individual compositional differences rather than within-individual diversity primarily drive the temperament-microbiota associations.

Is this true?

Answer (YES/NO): YES